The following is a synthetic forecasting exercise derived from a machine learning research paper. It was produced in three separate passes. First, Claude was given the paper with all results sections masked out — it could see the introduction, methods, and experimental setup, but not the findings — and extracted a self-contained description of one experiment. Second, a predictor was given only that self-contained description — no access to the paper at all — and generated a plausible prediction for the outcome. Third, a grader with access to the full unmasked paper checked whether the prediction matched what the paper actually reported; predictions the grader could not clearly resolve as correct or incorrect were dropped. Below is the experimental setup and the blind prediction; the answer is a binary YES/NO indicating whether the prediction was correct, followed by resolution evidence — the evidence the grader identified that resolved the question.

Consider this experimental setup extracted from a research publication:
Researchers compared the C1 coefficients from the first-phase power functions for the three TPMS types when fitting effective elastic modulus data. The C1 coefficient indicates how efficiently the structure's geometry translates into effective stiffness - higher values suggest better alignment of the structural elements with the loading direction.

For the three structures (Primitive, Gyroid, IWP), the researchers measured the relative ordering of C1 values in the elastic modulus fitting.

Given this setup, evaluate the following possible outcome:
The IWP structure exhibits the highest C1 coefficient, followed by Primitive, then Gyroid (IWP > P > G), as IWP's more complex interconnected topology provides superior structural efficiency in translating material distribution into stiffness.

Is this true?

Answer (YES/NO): NO